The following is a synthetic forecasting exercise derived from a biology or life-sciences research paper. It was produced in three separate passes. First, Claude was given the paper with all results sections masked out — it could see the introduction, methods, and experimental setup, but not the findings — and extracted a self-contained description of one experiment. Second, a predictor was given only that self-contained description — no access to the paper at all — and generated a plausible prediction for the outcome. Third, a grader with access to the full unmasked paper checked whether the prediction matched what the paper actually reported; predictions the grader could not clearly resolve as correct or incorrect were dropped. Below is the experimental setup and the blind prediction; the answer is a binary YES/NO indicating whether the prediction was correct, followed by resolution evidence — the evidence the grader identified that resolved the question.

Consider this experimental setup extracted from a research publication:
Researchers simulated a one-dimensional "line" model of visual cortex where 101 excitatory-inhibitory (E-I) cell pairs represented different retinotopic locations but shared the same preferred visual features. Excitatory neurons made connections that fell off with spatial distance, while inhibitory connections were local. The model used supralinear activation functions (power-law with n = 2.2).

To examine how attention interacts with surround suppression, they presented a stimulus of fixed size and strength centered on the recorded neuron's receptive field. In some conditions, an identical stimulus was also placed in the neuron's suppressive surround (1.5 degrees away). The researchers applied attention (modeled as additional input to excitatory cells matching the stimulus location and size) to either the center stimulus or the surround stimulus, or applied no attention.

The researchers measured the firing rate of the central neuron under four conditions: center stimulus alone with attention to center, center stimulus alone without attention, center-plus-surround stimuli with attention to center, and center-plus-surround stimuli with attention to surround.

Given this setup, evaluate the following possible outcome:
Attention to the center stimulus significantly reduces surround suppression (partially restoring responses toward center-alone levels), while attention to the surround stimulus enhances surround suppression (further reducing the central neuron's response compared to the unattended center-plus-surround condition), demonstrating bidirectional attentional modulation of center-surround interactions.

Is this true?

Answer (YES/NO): YES